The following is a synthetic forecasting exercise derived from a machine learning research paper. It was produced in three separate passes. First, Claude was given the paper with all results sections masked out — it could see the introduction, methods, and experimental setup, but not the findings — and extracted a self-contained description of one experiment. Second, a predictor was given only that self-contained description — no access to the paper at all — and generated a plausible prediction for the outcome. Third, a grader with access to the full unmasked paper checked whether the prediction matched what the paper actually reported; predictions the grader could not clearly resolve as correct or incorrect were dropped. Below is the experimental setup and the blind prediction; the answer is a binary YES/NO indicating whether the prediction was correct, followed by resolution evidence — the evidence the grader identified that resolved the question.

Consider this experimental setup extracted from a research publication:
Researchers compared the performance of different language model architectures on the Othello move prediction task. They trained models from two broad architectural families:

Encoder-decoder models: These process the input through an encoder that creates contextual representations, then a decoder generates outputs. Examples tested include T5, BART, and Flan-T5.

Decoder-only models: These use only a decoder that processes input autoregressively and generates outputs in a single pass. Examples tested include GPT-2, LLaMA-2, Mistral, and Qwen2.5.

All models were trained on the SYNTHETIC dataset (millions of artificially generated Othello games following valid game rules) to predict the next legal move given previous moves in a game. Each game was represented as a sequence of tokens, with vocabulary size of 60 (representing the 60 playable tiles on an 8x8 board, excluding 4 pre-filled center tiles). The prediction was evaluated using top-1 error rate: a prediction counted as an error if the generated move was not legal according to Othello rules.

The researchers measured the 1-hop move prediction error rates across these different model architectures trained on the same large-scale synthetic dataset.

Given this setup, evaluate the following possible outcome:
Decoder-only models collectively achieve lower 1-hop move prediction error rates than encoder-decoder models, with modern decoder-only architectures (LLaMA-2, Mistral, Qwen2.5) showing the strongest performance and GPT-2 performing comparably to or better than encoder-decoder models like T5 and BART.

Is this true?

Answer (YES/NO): NO